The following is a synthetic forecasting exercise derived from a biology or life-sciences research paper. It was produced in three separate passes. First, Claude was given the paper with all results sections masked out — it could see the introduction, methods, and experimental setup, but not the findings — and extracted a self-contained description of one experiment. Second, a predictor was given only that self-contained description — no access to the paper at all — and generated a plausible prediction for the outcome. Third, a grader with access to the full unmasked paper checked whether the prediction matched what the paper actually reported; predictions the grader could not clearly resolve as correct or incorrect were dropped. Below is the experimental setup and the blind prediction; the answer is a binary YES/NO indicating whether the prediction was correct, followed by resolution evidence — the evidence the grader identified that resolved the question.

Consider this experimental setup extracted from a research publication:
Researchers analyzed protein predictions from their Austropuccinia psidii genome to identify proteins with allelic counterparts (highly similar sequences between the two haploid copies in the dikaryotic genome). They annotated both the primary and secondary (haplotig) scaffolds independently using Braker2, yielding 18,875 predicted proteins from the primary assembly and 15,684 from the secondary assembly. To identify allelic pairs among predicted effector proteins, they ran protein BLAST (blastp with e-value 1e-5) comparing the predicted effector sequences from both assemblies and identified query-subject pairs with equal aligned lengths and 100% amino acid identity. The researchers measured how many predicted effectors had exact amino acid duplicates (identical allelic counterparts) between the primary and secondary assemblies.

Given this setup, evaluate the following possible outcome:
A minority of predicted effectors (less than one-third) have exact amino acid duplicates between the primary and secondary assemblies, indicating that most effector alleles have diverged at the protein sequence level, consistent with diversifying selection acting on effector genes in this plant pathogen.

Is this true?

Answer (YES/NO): YES